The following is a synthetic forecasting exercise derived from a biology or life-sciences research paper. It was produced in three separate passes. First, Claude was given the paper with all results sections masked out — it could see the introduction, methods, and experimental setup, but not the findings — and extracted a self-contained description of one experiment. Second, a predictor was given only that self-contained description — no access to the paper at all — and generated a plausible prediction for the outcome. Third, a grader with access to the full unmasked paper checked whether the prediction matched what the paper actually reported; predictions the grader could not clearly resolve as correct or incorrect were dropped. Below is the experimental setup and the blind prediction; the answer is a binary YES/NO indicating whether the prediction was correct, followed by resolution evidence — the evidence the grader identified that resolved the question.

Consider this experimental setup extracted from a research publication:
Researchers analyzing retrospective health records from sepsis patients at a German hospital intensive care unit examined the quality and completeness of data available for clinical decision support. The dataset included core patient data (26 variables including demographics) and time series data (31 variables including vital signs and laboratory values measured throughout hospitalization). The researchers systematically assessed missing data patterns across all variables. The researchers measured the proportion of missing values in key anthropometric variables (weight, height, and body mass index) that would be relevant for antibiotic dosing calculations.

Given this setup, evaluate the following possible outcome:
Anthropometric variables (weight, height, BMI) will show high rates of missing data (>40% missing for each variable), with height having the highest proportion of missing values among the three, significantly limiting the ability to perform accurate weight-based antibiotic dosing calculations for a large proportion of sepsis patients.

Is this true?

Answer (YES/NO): NO